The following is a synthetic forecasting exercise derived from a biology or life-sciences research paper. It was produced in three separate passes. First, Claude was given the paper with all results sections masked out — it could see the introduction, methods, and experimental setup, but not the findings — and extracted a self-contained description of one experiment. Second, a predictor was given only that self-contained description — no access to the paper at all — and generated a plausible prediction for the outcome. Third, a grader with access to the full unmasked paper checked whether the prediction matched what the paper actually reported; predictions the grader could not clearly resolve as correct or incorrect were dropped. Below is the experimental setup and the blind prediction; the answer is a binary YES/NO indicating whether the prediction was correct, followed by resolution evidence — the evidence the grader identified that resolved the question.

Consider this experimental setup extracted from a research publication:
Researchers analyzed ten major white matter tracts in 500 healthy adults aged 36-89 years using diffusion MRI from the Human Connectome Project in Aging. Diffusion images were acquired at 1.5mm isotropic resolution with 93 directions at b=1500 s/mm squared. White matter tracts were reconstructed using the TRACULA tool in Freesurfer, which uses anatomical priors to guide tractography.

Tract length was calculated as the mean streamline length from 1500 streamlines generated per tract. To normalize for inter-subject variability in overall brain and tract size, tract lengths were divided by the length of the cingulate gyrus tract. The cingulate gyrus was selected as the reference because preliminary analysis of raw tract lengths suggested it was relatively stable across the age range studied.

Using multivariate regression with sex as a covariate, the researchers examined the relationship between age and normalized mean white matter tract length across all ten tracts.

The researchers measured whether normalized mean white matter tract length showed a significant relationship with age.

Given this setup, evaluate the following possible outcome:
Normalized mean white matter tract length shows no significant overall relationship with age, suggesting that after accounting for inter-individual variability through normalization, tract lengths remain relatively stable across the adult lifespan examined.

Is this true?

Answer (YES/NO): NO